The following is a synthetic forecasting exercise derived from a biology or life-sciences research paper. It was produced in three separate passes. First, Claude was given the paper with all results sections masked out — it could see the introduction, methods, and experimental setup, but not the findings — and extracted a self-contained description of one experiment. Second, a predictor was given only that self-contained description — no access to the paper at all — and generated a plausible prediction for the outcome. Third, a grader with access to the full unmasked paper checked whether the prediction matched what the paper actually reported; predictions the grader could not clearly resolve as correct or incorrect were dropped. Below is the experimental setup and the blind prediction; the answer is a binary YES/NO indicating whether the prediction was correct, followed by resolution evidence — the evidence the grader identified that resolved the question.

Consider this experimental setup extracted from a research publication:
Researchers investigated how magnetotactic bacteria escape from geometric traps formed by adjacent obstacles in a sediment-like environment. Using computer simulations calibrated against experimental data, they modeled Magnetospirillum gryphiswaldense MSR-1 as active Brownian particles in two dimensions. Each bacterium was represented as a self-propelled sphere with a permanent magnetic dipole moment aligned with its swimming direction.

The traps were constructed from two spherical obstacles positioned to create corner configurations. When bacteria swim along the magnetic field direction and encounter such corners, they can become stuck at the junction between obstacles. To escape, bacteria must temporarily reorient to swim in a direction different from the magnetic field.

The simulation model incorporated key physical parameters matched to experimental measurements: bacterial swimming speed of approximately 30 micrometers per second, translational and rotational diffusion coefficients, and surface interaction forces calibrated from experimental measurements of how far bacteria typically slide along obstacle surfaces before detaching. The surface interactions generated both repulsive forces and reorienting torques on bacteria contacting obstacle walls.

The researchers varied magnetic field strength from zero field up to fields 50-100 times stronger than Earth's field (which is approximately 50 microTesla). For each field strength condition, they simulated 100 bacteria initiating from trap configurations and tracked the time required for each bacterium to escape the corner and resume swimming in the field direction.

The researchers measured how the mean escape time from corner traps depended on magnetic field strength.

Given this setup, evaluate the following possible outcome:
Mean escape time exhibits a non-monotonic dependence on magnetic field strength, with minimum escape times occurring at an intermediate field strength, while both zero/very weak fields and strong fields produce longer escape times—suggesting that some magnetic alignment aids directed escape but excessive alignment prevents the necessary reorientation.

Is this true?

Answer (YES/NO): NO